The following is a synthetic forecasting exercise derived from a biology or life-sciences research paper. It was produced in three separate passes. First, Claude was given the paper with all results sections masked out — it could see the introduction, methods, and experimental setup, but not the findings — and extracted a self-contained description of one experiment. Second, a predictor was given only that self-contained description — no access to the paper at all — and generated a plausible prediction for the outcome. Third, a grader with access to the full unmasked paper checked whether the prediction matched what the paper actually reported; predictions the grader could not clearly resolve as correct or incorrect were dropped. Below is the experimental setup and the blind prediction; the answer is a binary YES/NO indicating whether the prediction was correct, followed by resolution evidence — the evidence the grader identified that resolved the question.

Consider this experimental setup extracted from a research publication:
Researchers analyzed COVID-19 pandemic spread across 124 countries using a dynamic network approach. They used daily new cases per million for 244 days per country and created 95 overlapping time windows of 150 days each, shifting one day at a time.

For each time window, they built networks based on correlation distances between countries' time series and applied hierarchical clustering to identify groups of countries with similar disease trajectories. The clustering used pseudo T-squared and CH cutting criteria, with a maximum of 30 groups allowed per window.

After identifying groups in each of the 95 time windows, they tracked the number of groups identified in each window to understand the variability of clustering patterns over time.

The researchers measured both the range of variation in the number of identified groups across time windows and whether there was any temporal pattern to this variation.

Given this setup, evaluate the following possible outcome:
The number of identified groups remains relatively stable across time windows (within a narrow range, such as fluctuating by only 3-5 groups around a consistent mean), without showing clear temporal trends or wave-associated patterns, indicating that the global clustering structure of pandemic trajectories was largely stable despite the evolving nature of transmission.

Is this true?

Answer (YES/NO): NO